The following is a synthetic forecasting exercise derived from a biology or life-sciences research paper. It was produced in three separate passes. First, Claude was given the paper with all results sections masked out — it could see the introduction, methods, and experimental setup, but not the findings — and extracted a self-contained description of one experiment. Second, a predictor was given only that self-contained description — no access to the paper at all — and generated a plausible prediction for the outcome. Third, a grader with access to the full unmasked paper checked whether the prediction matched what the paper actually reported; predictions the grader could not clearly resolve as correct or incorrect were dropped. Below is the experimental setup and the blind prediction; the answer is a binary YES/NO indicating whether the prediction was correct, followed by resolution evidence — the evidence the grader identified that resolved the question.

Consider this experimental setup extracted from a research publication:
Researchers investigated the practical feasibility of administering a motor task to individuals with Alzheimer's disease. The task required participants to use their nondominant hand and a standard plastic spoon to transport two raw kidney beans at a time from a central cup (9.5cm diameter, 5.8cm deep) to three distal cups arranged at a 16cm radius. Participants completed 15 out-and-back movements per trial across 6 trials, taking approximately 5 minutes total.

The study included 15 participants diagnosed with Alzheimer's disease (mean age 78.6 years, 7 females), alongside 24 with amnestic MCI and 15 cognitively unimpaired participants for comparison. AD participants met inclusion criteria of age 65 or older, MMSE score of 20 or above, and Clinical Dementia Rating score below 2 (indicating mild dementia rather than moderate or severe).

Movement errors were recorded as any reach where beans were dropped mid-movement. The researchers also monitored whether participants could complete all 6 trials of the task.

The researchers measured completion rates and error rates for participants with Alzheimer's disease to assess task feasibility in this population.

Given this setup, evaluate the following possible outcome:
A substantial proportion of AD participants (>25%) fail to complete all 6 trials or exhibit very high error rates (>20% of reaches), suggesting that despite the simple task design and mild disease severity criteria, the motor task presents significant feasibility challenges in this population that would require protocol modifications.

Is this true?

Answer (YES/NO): NO